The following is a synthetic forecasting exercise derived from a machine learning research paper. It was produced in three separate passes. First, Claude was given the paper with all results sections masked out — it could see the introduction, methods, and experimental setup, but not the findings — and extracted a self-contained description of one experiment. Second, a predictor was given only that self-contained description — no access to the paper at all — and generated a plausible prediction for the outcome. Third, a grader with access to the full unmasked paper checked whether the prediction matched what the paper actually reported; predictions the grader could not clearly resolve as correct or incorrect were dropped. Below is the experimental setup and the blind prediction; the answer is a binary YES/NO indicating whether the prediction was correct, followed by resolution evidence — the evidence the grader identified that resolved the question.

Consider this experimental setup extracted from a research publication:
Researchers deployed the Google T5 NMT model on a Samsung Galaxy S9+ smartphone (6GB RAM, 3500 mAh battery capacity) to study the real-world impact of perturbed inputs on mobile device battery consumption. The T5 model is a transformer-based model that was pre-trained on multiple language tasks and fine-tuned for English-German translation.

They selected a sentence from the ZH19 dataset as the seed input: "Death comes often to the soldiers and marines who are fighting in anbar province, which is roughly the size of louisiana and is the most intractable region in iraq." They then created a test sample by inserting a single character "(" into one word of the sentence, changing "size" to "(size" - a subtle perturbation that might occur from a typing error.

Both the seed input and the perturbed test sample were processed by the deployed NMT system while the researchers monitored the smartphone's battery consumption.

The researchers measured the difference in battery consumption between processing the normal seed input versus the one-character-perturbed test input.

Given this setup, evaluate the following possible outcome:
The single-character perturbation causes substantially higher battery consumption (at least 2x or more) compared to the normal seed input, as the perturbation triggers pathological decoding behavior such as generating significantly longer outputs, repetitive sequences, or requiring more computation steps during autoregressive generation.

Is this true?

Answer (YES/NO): YES